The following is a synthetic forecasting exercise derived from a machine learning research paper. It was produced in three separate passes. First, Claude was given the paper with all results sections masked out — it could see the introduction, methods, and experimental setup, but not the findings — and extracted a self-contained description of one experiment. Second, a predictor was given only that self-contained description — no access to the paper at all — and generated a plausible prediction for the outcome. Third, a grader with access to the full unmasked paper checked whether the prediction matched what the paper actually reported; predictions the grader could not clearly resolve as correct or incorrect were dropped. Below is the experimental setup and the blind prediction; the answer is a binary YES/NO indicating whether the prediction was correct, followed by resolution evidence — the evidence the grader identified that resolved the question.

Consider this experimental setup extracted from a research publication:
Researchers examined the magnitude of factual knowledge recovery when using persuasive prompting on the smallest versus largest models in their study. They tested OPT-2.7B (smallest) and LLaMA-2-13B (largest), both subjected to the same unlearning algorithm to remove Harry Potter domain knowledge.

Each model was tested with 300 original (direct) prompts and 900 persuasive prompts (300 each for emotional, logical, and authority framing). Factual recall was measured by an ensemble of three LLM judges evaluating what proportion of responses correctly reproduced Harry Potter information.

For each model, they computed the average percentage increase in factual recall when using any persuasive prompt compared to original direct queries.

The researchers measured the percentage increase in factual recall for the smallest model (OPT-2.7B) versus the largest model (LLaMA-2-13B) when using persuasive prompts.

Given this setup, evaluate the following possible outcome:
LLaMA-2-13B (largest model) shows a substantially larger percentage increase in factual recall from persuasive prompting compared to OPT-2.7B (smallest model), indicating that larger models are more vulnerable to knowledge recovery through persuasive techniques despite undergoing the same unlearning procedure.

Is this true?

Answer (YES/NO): NO